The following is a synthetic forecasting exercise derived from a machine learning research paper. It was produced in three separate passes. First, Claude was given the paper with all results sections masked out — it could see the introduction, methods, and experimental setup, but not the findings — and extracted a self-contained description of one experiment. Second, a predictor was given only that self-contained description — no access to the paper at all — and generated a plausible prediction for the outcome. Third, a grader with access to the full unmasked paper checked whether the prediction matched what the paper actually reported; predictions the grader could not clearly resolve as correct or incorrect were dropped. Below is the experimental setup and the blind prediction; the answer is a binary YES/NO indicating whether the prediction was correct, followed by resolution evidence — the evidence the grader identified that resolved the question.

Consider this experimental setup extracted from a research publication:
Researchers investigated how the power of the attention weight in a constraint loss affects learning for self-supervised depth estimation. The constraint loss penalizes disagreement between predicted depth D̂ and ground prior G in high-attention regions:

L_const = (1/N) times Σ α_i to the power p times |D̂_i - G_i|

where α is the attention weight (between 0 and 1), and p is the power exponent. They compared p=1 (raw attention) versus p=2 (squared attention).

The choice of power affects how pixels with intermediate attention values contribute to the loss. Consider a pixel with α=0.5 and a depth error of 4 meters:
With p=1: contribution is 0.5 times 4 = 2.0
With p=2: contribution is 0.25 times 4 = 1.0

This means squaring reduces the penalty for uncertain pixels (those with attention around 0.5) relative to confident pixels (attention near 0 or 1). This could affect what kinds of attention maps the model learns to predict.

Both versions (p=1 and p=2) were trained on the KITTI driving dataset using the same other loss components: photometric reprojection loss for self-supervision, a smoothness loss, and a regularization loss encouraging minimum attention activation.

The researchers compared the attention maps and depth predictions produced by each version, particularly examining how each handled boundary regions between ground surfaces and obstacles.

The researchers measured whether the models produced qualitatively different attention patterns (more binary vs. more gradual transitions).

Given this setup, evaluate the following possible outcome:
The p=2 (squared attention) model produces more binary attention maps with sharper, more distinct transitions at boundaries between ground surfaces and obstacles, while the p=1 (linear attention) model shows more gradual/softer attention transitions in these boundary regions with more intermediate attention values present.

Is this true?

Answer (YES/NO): NO